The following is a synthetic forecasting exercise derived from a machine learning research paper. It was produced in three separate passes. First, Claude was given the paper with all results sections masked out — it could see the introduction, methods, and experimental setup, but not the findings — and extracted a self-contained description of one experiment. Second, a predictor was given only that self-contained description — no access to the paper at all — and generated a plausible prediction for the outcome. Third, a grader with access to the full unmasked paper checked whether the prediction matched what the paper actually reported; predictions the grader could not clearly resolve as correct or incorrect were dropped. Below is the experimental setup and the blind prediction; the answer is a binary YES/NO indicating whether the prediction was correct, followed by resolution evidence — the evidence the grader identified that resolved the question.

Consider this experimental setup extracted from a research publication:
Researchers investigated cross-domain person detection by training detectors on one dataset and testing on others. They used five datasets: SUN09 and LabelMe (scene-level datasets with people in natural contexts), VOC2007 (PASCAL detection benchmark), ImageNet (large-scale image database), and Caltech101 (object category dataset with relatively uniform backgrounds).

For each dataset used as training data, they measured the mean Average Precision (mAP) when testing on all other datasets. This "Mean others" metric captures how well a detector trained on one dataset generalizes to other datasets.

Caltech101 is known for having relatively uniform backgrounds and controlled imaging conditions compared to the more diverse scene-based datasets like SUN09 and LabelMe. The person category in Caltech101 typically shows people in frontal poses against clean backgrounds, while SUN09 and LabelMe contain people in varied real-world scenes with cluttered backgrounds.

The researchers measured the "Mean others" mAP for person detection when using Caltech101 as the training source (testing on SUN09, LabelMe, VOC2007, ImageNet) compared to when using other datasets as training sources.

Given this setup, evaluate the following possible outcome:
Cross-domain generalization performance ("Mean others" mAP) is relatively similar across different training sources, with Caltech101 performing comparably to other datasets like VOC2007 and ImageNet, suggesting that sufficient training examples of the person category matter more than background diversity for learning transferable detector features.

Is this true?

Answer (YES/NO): NO